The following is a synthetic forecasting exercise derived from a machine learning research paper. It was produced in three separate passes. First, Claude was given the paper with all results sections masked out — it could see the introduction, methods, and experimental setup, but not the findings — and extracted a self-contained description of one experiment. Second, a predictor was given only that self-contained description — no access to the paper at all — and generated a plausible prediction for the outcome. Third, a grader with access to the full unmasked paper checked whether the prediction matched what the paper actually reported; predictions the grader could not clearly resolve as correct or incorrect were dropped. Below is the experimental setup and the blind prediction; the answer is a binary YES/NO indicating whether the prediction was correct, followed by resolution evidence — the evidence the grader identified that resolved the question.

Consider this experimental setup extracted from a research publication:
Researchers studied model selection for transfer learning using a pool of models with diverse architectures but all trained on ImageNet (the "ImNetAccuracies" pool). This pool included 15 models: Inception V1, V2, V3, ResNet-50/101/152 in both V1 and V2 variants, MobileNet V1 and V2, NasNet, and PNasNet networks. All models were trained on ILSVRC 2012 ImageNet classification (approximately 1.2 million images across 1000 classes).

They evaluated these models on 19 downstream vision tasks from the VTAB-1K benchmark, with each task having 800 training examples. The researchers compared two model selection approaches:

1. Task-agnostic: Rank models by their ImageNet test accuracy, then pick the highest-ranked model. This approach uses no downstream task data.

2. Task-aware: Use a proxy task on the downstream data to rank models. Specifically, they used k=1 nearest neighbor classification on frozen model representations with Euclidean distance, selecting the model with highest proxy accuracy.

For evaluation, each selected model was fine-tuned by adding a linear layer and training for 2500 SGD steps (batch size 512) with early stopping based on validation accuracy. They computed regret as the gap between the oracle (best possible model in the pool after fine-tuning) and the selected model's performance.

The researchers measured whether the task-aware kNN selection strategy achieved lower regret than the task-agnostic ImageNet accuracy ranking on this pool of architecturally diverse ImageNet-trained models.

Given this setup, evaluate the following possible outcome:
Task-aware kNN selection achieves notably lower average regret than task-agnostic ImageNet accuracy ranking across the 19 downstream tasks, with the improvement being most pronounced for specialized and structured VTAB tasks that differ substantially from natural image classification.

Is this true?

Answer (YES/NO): NO